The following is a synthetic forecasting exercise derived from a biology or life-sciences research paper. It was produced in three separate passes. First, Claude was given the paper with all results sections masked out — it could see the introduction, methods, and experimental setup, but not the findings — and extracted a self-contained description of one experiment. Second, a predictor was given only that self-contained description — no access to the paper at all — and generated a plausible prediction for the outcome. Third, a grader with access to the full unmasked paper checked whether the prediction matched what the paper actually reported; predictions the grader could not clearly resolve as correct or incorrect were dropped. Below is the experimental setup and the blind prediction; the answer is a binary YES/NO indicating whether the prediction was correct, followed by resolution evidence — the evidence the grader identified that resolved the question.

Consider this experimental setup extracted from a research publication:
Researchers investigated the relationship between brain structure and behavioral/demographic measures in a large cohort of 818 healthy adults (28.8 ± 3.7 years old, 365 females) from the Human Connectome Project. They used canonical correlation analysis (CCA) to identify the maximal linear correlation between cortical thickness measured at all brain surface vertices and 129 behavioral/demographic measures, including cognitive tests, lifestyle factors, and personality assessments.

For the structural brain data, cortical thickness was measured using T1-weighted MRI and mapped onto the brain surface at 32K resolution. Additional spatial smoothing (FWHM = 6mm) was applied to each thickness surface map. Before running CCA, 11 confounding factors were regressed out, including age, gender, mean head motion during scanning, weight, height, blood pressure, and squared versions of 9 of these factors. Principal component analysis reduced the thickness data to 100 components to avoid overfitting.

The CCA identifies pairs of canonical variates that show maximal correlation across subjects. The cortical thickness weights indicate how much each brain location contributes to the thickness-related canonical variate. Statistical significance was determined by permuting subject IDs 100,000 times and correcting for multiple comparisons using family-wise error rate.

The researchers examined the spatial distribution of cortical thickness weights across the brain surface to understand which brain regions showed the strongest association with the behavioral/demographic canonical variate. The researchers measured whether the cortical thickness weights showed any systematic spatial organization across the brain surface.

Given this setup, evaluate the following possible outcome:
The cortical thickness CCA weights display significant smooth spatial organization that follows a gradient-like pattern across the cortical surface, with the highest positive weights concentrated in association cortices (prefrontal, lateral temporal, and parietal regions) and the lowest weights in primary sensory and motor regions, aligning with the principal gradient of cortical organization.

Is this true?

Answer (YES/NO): NO